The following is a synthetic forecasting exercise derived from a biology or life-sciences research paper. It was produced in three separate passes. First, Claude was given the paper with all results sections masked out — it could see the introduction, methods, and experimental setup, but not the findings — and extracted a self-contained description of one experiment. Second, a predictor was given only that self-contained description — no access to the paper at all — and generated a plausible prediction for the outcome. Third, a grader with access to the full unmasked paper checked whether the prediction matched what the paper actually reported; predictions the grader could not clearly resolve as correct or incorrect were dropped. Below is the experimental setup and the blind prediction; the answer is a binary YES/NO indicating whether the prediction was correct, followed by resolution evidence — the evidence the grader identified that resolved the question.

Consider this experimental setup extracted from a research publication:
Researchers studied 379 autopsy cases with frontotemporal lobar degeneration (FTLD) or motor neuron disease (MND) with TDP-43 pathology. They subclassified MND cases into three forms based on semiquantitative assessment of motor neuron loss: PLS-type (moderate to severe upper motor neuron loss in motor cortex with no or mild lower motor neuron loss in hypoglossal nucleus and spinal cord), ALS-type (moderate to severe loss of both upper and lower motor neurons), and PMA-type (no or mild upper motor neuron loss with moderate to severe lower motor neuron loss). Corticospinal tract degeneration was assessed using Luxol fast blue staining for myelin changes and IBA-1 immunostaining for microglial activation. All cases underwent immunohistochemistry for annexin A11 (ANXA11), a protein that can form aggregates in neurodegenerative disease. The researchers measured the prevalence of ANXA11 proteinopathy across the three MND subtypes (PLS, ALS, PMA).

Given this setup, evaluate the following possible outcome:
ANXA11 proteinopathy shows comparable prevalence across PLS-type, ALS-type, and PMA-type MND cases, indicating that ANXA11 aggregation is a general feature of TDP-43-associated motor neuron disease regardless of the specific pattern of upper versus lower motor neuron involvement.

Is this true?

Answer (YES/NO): NO